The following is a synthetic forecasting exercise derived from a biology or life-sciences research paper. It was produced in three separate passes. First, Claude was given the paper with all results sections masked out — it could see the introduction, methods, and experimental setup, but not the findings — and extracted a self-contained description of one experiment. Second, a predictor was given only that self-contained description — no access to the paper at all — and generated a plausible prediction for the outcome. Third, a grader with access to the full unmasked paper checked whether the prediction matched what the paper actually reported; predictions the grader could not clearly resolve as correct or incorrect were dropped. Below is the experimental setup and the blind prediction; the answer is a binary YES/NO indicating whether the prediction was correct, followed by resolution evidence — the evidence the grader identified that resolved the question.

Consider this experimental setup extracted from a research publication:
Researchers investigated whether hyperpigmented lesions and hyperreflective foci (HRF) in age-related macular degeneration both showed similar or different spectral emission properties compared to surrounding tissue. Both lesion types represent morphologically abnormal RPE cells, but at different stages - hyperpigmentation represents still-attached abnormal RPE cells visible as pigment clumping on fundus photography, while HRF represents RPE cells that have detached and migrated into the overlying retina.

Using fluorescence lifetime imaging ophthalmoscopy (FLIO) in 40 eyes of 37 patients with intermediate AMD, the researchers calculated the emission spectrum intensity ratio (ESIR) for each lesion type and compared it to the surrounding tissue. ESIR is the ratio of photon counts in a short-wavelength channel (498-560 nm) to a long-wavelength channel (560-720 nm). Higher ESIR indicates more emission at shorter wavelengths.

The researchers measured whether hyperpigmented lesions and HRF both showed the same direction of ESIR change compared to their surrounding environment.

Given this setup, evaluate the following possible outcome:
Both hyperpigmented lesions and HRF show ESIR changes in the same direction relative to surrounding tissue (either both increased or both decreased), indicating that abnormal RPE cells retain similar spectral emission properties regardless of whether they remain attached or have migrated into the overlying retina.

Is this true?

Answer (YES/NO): YES